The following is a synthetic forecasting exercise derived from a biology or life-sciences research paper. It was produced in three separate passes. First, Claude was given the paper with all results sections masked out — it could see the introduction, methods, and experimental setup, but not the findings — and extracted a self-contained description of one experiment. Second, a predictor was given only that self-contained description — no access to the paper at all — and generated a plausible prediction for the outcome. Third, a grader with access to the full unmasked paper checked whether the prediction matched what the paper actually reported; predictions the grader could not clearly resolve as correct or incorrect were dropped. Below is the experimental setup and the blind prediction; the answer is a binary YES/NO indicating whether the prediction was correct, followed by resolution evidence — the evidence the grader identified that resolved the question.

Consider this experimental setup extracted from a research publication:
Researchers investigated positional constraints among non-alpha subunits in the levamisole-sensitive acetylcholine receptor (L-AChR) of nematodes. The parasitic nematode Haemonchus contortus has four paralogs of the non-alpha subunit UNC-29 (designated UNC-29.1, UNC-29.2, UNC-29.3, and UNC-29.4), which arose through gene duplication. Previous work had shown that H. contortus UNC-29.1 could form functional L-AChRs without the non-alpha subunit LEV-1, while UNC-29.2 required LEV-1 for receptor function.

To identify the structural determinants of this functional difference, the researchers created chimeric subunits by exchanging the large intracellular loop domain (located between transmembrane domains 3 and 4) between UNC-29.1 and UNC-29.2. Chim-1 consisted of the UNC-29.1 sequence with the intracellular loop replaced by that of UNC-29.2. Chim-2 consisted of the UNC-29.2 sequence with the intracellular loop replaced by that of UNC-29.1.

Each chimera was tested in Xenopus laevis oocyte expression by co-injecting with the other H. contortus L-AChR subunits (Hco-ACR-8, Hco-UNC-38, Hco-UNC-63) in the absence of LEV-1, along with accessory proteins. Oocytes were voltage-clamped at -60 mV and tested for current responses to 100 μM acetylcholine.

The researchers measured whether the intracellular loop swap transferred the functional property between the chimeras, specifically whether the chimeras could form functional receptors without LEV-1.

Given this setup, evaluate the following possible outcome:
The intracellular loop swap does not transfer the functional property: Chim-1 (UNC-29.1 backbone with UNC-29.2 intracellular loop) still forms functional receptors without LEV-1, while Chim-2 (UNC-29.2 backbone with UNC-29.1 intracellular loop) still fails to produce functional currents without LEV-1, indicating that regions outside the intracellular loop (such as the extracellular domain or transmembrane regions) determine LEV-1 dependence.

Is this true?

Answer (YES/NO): NO